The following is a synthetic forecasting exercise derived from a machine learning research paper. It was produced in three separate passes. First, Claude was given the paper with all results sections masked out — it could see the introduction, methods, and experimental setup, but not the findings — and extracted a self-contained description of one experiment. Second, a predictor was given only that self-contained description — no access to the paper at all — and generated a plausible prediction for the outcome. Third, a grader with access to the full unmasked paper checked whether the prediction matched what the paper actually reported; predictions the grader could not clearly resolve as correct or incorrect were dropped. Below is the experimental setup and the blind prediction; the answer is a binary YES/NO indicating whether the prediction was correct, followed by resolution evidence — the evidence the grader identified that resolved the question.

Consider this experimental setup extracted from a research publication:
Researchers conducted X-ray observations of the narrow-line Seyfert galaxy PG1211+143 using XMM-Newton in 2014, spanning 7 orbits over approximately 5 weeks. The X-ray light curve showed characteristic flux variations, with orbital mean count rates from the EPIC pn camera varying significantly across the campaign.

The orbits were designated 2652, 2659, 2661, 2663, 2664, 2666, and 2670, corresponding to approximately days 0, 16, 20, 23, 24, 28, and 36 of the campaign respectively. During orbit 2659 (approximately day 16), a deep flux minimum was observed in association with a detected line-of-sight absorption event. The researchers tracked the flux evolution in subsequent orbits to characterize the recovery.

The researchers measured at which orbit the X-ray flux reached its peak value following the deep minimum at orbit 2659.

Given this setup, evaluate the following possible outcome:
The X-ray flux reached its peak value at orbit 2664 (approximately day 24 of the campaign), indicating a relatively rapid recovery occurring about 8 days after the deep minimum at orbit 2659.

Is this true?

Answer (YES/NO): YES